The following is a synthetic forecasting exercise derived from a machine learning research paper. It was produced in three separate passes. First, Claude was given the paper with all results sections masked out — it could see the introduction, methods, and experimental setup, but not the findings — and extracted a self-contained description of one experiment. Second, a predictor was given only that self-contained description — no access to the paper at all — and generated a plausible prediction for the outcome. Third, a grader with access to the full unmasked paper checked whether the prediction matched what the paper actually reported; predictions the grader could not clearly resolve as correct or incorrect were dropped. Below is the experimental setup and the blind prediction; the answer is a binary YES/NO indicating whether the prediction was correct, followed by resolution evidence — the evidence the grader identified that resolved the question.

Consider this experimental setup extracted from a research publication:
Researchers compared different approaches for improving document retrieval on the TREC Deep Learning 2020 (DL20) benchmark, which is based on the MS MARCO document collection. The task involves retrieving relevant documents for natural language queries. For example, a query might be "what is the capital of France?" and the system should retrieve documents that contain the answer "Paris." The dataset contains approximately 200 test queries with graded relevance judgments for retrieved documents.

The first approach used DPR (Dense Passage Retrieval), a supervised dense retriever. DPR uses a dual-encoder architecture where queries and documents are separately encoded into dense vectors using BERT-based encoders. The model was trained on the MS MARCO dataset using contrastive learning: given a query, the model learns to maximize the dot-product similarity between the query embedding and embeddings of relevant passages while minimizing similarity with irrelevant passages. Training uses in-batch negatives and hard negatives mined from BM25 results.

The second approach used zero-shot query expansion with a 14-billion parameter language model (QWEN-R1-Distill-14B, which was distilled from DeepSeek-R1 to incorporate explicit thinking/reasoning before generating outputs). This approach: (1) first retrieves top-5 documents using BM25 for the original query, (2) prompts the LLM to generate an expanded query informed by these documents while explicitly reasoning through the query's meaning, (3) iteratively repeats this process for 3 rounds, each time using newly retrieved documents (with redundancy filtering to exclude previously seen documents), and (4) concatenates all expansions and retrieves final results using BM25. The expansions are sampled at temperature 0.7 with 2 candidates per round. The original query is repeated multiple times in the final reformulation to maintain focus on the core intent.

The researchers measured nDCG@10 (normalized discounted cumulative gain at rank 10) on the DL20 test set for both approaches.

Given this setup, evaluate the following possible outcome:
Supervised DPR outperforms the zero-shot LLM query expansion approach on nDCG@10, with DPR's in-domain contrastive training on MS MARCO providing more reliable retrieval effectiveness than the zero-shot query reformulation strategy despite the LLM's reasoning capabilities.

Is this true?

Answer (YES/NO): YES